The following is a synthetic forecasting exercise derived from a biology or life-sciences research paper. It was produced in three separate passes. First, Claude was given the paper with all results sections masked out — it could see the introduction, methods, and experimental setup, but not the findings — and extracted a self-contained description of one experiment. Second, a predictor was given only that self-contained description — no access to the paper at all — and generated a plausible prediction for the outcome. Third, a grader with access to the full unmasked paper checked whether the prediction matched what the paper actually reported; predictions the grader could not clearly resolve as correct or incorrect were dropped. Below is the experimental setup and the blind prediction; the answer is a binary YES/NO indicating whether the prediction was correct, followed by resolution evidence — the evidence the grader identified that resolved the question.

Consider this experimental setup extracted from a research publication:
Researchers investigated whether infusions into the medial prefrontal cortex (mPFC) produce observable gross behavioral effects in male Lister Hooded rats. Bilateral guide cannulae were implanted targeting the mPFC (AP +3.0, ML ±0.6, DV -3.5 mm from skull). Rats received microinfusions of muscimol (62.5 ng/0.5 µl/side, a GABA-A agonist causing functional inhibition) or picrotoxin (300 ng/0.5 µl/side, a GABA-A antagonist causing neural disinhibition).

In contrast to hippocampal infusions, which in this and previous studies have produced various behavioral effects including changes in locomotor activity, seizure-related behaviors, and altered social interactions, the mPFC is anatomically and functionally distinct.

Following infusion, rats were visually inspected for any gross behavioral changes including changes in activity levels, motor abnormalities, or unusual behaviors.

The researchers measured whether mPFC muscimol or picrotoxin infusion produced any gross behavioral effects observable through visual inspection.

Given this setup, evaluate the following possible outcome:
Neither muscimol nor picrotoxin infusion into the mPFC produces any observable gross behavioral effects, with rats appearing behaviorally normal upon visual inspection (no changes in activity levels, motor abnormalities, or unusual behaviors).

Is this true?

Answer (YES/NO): YES